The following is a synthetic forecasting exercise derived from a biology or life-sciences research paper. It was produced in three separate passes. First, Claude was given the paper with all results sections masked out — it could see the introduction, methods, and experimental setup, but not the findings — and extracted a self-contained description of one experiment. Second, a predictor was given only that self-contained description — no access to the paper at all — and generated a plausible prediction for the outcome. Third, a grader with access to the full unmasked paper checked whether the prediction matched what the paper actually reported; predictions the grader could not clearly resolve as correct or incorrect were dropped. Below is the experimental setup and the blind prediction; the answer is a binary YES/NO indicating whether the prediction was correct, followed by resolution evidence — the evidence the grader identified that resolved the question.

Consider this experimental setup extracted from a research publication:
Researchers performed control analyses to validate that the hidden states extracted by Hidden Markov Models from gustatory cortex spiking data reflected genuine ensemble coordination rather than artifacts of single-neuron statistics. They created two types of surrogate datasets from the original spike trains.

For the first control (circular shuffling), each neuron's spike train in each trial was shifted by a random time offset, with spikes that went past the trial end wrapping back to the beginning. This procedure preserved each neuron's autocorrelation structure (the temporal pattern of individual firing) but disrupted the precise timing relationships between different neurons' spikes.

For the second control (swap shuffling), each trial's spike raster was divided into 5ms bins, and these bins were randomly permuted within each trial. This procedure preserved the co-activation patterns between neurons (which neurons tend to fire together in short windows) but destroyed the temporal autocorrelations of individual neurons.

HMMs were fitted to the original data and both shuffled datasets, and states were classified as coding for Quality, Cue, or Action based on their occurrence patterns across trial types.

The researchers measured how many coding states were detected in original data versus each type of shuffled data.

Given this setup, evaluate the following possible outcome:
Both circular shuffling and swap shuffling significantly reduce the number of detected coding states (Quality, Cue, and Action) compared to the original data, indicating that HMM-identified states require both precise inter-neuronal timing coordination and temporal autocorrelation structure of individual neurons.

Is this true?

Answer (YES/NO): NO